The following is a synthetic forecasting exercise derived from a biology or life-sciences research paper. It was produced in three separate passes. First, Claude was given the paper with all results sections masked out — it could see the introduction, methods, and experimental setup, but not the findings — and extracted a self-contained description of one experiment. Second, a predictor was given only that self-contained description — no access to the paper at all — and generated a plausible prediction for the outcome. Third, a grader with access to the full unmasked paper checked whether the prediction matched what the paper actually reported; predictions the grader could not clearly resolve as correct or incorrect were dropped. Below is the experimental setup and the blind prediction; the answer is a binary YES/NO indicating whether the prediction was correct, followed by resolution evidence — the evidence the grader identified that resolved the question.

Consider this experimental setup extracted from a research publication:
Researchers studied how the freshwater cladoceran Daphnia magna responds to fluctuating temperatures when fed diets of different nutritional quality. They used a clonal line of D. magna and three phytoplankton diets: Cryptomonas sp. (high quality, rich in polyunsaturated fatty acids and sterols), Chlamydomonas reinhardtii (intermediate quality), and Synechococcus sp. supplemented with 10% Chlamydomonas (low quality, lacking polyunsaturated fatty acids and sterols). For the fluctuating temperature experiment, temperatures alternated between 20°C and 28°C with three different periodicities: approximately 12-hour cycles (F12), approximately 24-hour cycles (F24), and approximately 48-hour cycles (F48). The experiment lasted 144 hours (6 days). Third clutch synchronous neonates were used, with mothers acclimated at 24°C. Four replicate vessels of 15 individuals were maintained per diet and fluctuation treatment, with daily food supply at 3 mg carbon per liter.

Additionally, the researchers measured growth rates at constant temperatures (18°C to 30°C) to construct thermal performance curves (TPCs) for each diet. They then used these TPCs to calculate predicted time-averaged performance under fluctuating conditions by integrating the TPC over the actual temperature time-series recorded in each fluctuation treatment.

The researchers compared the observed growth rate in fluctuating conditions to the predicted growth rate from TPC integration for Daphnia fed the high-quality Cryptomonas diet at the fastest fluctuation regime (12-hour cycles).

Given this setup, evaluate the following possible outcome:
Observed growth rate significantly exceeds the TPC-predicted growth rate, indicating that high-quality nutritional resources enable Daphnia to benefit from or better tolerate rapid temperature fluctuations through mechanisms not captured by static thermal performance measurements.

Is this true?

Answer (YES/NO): NO